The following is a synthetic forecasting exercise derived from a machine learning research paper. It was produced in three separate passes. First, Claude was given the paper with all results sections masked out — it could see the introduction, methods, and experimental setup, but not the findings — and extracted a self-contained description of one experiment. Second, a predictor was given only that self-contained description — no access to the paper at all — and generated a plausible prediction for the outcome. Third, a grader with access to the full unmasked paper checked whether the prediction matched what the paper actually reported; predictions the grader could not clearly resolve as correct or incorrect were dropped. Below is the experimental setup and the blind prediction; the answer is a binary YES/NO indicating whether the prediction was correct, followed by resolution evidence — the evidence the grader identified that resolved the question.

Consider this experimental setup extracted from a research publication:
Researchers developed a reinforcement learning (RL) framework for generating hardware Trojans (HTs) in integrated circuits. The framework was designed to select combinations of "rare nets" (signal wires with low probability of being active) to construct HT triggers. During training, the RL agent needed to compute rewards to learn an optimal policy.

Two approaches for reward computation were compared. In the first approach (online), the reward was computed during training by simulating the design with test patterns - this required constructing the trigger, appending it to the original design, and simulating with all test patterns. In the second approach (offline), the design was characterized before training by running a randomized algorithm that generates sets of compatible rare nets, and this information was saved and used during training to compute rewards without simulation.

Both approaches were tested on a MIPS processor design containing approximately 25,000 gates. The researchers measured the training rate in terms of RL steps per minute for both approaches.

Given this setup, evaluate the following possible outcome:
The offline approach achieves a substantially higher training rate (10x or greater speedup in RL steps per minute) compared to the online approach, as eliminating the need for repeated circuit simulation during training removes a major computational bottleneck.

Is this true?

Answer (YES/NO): YES